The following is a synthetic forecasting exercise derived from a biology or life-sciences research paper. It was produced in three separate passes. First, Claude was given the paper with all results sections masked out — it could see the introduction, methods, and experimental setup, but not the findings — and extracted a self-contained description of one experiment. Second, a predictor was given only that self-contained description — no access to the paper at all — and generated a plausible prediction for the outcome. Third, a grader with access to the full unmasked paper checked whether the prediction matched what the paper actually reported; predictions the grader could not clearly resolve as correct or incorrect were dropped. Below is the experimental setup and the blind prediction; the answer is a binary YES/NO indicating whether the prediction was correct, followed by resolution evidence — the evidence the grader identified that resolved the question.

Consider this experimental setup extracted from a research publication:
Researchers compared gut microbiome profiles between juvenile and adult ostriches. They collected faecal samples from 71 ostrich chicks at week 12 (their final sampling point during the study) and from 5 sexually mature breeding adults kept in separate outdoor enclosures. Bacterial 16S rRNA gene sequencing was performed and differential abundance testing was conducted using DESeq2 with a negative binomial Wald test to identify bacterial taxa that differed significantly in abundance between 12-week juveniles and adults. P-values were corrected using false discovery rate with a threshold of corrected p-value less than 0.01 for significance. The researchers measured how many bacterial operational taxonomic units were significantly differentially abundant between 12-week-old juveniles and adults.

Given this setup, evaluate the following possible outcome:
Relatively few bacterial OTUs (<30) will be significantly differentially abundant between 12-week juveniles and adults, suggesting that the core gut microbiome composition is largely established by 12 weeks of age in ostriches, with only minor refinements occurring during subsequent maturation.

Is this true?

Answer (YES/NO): NO